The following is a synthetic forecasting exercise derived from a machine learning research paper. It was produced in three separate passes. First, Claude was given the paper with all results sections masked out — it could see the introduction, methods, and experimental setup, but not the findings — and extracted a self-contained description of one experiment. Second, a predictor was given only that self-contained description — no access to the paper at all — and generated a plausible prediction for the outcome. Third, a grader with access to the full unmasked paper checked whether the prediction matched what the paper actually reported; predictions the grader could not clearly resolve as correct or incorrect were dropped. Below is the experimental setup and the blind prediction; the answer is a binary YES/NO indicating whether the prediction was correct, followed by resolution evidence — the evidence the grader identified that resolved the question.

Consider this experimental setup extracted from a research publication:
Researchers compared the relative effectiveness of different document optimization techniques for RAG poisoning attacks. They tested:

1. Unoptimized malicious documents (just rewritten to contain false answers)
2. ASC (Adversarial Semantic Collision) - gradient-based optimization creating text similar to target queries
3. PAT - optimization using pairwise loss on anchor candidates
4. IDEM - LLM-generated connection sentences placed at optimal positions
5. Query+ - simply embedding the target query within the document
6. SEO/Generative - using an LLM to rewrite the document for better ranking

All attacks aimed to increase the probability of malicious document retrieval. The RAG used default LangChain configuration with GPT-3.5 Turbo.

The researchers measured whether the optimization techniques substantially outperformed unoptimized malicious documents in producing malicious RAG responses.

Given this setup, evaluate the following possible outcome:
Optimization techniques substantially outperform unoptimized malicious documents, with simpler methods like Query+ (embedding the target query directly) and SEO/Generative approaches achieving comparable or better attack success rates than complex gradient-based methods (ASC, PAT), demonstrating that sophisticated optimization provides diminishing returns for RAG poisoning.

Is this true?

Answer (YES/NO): NO